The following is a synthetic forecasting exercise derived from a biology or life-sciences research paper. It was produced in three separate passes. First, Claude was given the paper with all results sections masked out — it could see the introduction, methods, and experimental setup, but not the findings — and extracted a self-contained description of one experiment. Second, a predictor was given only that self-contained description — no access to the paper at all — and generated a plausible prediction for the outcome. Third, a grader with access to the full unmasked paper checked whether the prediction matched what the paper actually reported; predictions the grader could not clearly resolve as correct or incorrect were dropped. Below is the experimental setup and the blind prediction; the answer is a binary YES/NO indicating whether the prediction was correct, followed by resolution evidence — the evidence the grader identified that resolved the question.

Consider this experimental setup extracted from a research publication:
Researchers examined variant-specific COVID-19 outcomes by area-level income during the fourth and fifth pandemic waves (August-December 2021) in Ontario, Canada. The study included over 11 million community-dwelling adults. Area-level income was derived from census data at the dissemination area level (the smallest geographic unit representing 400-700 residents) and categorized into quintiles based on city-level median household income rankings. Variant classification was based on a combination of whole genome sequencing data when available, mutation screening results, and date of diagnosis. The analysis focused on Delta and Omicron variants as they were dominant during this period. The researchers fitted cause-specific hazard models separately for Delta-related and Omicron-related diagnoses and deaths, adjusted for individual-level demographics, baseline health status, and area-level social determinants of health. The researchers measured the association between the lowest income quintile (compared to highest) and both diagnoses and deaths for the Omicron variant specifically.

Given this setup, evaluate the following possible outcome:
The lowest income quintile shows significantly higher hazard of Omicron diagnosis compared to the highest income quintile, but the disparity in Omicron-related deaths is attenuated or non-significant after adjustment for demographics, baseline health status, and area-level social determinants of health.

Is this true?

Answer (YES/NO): NO